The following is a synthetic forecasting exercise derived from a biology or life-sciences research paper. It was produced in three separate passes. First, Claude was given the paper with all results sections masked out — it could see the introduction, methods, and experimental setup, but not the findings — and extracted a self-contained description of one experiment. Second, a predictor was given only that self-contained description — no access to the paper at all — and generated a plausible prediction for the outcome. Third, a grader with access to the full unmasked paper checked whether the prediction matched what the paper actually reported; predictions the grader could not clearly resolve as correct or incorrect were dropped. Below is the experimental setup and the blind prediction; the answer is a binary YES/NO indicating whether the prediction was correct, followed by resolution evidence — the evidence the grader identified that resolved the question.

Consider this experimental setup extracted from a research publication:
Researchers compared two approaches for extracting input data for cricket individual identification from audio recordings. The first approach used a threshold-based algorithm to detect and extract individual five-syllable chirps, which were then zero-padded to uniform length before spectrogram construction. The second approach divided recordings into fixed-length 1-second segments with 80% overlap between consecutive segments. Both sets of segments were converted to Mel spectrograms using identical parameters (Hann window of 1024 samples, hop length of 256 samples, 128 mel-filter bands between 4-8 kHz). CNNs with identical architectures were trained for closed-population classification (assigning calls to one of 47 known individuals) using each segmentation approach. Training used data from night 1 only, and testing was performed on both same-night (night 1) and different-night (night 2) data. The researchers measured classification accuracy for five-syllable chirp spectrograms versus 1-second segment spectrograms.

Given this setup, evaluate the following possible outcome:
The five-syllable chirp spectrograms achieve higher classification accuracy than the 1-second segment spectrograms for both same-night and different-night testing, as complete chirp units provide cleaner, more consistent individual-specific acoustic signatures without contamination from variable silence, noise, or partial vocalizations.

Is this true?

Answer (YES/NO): NO